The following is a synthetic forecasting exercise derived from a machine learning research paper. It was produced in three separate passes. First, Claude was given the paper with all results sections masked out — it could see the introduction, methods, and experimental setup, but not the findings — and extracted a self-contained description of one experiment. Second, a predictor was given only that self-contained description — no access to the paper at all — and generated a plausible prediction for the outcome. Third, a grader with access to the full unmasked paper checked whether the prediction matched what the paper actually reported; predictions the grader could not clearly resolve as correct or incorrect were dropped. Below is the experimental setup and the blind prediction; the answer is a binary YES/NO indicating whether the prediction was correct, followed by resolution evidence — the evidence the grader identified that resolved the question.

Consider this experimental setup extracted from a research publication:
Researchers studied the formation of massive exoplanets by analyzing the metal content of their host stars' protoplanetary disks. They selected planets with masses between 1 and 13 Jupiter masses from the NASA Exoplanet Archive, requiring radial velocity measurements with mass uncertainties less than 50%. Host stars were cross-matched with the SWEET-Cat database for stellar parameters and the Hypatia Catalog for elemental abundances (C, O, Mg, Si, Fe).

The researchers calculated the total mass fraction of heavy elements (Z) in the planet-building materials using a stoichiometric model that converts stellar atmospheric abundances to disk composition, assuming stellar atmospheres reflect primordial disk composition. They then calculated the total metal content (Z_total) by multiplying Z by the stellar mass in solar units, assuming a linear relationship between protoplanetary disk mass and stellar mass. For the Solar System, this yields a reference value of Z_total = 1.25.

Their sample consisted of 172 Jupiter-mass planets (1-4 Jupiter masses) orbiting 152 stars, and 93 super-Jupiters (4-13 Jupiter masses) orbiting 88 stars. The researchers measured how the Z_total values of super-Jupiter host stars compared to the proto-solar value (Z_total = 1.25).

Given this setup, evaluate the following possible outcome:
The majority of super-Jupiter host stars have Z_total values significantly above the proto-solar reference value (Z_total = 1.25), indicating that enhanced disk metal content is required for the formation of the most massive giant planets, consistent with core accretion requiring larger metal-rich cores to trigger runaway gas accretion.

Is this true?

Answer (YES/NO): YES